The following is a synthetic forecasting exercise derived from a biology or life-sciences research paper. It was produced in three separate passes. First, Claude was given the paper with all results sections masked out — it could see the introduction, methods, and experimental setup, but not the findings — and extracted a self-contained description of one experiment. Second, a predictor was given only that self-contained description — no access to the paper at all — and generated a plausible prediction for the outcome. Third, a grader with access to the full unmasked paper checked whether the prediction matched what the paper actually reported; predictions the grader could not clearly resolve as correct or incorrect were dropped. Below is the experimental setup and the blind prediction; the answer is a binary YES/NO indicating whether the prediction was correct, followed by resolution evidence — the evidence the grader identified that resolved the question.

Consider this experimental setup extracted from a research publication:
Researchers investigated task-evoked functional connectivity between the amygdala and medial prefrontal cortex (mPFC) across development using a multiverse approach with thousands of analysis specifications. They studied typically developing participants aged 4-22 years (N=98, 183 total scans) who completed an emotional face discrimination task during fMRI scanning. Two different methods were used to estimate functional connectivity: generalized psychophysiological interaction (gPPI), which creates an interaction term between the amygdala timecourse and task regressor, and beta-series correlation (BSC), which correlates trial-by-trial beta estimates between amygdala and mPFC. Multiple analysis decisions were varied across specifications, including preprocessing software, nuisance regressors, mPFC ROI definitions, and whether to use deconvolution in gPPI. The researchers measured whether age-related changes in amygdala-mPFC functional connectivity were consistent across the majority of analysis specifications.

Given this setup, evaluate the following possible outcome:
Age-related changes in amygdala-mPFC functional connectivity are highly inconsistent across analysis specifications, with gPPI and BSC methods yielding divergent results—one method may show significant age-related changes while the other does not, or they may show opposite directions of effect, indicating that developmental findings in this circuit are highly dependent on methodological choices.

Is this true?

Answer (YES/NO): YES